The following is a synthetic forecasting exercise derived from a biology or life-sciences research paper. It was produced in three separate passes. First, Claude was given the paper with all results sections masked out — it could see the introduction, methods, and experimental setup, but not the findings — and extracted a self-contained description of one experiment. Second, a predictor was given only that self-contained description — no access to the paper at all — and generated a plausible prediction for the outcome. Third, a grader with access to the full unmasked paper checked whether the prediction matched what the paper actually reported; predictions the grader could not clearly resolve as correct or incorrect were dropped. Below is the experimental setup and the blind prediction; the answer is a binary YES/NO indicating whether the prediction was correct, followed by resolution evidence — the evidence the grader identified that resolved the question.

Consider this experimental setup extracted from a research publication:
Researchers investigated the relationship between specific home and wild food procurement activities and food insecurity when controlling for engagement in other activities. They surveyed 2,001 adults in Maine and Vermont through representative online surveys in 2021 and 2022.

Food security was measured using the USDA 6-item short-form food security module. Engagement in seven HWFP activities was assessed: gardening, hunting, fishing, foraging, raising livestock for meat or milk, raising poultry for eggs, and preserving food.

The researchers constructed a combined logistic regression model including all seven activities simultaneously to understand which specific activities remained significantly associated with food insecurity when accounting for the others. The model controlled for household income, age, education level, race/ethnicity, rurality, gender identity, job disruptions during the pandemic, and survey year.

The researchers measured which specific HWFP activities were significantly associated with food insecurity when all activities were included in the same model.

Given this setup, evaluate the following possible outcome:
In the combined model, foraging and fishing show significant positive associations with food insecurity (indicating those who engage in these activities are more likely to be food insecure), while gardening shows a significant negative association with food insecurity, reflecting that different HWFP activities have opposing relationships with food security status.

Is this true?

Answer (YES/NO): NO